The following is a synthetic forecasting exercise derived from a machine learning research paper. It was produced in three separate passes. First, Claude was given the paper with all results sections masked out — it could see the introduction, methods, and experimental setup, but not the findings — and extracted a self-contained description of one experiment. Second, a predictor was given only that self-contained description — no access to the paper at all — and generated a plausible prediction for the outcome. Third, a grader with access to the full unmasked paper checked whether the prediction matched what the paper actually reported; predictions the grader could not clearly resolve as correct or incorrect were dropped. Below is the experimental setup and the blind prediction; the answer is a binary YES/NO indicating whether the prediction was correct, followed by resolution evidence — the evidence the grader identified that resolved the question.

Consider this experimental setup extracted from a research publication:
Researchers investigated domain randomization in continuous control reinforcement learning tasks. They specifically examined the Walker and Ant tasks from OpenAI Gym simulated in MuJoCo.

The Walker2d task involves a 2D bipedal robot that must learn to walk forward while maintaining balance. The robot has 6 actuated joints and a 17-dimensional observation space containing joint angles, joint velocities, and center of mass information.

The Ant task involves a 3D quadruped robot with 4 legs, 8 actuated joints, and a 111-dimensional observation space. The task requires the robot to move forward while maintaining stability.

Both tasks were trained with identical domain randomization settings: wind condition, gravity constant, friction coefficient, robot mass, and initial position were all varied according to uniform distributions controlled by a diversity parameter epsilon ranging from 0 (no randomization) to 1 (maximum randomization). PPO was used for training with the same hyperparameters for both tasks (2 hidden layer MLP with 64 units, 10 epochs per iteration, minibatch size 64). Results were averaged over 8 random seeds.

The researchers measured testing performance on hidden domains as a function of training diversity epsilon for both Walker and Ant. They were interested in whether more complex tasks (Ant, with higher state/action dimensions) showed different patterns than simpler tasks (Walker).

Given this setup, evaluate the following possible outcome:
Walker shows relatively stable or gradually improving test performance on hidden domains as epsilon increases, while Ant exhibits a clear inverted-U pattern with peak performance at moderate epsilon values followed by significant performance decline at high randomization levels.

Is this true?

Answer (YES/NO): NO